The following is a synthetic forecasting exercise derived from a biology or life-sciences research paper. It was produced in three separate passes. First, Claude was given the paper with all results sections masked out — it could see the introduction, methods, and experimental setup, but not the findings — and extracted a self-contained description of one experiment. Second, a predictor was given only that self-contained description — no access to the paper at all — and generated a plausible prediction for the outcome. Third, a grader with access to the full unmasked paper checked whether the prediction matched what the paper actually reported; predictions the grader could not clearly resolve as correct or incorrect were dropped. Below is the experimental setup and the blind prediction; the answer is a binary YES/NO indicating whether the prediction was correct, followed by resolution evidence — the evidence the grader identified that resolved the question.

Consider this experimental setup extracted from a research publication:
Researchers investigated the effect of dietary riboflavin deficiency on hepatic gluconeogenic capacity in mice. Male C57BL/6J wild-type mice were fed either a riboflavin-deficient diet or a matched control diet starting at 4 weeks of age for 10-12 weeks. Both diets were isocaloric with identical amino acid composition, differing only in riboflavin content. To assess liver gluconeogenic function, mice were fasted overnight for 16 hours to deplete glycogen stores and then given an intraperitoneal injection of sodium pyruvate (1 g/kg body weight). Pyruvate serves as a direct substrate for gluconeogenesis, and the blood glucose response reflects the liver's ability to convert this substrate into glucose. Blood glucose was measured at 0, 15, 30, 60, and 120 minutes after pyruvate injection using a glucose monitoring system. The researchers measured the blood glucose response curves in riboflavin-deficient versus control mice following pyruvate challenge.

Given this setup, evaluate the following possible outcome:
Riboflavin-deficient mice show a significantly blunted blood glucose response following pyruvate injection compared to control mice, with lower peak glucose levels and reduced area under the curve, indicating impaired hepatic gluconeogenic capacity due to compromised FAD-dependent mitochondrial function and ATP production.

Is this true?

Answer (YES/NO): YES